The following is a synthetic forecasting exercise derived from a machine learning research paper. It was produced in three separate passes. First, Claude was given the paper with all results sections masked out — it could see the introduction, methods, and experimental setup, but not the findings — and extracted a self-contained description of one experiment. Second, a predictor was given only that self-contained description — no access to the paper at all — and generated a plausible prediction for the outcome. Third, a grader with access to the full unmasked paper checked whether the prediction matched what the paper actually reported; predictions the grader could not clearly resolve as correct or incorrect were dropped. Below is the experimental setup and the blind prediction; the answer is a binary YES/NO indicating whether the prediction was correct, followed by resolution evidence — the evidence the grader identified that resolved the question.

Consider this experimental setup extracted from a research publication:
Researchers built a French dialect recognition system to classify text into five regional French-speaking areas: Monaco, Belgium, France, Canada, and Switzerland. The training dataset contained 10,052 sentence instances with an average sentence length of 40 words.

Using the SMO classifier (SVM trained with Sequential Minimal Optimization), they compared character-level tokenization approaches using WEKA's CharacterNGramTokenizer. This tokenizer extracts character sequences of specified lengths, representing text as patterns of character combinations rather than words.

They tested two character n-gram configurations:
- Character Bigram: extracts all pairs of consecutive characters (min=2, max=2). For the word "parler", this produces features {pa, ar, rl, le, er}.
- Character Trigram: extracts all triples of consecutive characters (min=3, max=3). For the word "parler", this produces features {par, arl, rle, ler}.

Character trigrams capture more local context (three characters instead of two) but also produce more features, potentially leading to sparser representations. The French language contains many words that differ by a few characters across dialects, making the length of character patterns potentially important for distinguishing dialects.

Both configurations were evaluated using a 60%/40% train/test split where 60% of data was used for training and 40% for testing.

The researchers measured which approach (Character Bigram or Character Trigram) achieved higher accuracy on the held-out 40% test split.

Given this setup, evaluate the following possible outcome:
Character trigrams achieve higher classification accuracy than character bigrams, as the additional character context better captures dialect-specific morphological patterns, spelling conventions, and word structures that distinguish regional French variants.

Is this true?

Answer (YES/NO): YES